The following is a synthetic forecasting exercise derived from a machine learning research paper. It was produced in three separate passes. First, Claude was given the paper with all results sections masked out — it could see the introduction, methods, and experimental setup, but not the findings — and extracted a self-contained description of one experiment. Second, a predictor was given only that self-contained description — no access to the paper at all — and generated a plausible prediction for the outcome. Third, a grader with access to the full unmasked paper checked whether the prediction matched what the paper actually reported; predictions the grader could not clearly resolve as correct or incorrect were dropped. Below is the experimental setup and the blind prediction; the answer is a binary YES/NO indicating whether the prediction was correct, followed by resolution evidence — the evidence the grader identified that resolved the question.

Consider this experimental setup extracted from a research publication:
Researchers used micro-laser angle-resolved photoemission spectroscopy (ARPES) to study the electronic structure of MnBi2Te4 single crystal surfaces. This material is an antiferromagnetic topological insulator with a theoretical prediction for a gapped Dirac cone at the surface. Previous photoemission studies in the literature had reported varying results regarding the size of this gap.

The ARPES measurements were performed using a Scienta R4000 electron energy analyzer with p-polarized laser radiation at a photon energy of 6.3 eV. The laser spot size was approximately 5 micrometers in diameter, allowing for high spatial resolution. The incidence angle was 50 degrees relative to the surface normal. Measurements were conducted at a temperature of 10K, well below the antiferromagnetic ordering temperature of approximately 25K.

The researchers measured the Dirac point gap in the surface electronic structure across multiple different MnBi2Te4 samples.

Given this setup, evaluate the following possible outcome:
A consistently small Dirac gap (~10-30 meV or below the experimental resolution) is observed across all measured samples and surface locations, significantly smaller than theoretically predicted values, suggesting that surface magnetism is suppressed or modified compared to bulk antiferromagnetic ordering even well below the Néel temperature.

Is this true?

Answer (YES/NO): NO